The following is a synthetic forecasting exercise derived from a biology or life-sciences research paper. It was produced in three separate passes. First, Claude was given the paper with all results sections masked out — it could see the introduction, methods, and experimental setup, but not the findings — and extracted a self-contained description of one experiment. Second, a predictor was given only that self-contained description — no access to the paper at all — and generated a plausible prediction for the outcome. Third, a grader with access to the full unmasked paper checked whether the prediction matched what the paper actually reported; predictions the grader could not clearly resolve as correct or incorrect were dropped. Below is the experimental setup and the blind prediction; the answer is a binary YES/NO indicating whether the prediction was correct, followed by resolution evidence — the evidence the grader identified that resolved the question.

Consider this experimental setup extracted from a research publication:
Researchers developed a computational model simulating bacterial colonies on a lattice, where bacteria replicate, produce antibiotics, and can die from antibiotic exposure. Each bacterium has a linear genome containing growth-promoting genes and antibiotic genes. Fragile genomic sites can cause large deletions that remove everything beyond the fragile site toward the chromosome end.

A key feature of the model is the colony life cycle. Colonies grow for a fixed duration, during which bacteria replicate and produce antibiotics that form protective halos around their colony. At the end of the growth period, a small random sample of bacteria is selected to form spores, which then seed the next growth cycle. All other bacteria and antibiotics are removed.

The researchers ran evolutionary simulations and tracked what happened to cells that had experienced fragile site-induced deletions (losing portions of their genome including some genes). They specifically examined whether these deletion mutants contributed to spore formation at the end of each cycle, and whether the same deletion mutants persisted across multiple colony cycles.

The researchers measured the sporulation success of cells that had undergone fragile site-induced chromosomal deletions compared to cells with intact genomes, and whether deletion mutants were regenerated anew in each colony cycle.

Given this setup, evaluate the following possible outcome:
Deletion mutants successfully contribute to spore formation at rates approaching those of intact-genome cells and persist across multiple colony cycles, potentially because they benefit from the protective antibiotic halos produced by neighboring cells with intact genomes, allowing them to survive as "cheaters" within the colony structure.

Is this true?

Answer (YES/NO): NO